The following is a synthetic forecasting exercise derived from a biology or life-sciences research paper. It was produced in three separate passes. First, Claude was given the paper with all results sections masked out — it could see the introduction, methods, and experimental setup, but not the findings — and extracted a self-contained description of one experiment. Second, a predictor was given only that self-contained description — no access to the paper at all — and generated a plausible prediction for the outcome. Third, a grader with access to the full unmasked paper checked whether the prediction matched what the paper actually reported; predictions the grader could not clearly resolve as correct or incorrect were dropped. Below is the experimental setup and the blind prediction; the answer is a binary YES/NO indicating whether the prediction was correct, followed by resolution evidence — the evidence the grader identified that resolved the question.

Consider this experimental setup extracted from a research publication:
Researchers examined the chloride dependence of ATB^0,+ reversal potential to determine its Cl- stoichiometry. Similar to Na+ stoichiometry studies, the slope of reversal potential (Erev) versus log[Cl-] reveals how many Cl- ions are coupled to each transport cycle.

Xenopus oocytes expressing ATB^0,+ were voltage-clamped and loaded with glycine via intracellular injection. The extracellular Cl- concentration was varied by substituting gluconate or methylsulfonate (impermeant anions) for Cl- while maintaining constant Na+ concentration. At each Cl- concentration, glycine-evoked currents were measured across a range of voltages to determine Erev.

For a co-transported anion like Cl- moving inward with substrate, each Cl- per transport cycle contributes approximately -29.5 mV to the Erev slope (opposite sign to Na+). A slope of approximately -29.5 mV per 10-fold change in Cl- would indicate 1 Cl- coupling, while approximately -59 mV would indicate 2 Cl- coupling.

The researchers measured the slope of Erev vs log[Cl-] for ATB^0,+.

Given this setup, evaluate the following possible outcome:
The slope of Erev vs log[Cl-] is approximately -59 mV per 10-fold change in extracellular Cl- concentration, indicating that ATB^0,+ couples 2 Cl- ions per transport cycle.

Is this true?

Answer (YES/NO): NO